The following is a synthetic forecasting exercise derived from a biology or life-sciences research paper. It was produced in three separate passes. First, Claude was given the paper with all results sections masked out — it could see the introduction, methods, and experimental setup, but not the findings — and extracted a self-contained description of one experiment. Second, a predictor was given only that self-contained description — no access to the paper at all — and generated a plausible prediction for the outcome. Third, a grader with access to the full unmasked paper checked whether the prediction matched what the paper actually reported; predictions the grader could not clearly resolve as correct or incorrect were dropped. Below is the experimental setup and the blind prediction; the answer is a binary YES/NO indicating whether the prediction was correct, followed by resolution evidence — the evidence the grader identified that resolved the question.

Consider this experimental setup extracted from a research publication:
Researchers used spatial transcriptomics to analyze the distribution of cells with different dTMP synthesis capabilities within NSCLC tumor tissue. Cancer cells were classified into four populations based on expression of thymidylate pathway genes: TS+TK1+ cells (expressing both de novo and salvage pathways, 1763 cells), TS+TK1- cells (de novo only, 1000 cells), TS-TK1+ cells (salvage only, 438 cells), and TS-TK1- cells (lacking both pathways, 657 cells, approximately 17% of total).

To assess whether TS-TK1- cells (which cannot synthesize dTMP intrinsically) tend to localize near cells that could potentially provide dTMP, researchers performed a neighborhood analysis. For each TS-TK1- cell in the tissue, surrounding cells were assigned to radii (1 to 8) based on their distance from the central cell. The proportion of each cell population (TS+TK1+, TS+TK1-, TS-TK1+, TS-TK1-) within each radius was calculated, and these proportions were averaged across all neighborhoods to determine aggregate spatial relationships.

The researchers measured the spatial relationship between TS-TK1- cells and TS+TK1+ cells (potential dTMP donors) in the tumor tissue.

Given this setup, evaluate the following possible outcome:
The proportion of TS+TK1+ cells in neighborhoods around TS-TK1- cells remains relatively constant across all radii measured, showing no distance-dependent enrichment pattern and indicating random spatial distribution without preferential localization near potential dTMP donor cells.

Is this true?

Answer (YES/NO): NO